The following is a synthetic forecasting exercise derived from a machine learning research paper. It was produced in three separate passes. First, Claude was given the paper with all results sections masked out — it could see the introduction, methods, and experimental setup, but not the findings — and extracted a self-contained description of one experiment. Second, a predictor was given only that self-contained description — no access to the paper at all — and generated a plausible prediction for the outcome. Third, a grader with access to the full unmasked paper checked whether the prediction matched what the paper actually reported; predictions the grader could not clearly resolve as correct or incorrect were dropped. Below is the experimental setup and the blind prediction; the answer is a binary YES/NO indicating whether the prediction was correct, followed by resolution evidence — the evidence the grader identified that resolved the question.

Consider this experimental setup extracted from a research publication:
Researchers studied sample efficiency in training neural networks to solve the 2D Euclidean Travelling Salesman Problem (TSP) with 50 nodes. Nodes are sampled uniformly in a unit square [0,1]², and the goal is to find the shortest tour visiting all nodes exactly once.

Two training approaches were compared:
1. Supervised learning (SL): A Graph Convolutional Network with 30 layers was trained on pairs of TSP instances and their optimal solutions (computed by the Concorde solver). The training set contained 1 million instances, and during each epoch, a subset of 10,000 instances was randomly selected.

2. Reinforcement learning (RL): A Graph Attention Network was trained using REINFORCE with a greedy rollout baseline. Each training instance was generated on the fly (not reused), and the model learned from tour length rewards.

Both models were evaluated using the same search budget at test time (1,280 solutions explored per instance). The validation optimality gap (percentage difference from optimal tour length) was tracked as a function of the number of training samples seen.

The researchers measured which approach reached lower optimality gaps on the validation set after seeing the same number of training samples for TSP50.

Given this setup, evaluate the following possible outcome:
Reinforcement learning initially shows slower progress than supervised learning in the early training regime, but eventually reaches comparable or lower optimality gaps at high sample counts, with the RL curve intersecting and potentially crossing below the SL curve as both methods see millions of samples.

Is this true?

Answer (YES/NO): NO